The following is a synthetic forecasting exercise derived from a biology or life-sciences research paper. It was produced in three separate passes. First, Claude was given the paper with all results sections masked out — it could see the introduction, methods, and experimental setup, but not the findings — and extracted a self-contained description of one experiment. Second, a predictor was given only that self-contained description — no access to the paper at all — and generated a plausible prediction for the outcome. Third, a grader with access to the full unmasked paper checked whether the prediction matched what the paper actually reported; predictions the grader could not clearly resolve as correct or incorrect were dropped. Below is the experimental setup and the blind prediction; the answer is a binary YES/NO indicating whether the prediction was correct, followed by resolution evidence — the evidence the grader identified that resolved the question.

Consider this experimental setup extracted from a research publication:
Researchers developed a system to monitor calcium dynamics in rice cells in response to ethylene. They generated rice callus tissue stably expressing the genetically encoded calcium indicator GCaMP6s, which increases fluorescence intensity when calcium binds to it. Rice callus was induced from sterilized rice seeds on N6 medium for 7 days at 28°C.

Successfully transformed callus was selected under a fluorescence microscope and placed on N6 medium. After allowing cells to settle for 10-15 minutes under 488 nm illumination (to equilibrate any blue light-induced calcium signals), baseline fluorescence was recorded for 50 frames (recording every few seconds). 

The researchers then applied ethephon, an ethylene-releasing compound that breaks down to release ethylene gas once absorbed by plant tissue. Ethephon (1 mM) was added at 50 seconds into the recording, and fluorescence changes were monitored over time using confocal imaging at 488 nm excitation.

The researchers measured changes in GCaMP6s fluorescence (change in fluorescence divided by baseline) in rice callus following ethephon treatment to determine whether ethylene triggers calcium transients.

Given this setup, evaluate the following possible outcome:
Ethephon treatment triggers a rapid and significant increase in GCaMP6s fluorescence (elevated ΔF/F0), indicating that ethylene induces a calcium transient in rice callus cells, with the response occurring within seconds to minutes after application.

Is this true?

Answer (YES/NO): YES